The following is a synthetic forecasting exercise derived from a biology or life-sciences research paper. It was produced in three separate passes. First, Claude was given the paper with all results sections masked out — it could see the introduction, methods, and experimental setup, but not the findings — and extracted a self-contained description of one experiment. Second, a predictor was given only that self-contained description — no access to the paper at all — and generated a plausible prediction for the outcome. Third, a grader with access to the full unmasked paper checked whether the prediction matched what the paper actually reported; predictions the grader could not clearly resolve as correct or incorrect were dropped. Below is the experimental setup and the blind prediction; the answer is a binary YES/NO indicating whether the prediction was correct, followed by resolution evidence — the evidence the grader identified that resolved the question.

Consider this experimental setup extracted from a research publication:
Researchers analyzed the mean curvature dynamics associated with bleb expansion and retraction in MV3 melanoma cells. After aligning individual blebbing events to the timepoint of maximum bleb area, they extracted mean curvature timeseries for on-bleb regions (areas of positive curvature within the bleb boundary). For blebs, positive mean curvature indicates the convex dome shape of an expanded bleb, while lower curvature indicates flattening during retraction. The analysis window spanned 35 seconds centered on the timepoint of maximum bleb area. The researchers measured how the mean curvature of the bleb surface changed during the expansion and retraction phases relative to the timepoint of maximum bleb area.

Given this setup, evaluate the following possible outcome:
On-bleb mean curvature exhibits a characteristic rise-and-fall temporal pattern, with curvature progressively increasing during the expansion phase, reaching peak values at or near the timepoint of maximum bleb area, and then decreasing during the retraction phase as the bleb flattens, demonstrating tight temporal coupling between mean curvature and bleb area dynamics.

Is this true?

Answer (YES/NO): NO